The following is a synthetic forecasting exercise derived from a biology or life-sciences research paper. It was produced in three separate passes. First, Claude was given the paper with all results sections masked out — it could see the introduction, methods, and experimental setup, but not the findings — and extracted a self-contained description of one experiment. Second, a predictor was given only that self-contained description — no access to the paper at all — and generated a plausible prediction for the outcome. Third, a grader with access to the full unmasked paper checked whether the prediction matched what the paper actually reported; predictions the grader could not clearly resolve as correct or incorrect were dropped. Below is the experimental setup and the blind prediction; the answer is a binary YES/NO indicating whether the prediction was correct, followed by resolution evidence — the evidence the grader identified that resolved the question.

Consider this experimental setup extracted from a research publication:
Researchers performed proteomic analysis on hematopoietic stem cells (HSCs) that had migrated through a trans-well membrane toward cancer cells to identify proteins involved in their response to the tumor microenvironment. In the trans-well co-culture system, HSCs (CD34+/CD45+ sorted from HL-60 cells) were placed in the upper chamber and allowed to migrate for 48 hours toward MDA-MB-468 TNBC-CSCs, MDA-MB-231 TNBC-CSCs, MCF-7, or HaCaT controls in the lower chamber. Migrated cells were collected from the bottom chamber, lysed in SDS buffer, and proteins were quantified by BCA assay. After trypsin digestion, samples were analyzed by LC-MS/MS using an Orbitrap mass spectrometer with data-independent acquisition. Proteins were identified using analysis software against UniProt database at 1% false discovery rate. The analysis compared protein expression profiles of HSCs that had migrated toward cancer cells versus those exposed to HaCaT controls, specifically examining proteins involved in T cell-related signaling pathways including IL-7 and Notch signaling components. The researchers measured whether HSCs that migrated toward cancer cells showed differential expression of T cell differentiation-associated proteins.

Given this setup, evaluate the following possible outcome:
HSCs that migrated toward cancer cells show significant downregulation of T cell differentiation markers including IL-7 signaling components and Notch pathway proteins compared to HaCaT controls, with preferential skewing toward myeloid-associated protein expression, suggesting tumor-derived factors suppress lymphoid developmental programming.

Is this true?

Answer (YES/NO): NO